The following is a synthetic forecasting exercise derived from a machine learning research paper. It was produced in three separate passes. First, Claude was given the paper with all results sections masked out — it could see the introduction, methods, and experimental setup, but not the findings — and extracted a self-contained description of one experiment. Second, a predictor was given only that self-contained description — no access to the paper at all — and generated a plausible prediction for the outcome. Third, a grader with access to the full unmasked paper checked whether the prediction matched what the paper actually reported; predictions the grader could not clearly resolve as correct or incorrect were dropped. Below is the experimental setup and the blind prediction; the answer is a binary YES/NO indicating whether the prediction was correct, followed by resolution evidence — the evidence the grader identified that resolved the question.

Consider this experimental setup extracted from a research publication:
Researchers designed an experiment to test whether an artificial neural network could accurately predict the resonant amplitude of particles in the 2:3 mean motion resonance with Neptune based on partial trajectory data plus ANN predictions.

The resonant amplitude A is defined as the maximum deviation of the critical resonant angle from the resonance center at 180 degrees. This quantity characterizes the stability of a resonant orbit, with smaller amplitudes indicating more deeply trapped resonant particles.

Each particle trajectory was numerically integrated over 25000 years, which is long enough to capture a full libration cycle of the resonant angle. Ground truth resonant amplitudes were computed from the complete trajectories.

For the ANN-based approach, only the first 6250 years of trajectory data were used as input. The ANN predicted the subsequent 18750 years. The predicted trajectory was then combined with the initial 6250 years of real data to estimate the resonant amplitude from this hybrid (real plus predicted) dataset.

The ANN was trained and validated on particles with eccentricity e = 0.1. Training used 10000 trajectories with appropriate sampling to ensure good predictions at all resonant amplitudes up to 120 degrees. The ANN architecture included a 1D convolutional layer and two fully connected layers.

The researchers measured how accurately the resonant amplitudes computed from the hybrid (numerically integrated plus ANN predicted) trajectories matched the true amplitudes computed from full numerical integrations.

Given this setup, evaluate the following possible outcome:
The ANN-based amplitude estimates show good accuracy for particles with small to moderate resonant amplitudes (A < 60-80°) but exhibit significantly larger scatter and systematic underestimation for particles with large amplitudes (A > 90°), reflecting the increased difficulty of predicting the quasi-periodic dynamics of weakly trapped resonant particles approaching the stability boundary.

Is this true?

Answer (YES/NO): NO